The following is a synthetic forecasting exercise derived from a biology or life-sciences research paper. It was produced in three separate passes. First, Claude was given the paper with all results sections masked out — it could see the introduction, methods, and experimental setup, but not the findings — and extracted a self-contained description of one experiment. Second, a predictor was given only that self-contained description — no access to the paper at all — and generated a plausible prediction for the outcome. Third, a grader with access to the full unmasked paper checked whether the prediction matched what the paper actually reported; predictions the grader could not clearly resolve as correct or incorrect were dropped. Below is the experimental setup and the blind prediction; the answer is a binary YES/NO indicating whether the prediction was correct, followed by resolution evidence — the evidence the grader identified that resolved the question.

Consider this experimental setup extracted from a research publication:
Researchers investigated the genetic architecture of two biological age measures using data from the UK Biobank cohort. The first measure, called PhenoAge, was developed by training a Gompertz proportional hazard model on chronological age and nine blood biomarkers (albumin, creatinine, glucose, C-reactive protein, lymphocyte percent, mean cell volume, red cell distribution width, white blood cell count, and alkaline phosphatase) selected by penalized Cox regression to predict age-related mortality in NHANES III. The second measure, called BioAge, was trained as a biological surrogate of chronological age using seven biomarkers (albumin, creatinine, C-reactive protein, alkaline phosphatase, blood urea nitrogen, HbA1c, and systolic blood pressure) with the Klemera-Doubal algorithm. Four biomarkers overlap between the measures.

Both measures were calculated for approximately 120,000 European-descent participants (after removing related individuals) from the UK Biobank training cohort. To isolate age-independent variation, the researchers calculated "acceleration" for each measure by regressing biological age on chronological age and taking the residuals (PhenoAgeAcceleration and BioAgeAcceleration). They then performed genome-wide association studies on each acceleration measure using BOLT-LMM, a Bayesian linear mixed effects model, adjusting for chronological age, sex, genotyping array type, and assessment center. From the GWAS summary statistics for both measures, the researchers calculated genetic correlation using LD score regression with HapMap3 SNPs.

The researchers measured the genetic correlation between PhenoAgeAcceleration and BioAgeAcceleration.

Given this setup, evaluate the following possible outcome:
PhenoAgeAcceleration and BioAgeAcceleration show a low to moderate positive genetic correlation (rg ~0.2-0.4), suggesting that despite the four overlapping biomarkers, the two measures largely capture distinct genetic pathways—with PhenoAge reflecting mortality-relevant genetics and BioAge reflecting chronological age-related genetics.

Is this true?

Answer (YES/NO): NO